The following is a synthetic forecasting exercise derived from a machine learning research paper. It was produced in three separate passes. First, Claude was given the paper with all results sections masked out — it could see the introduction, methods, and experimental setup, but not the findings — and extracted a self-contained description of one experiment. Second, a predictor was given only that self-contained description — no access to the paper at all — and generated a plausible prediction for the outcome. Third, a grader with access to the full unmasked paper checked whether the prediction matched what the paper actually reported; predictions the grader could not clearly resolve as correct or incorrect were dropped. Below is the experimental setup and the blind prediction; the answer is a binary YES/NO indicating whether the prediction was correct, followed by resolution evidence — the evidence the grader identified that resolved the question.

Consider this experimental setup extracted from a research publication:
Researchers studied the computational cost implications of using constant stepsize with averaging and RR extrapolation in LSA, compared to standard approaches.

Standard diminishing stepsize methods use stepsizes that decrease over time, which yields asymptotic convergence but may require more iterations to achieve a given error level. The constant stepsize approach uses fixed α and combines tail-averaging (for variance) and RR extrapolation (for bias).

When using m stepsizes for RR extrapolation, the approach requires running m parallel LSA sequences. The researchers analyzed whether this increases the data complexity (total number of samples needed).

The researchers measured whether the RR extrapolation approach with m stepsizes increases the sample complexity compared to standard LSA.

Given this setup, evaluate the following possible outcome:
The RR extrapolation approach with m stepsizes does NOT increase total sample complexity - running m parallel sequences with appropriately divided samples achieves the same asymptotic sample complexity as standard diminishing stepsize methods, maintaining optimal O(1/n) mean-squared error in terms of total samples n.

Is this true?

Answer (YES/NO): NO